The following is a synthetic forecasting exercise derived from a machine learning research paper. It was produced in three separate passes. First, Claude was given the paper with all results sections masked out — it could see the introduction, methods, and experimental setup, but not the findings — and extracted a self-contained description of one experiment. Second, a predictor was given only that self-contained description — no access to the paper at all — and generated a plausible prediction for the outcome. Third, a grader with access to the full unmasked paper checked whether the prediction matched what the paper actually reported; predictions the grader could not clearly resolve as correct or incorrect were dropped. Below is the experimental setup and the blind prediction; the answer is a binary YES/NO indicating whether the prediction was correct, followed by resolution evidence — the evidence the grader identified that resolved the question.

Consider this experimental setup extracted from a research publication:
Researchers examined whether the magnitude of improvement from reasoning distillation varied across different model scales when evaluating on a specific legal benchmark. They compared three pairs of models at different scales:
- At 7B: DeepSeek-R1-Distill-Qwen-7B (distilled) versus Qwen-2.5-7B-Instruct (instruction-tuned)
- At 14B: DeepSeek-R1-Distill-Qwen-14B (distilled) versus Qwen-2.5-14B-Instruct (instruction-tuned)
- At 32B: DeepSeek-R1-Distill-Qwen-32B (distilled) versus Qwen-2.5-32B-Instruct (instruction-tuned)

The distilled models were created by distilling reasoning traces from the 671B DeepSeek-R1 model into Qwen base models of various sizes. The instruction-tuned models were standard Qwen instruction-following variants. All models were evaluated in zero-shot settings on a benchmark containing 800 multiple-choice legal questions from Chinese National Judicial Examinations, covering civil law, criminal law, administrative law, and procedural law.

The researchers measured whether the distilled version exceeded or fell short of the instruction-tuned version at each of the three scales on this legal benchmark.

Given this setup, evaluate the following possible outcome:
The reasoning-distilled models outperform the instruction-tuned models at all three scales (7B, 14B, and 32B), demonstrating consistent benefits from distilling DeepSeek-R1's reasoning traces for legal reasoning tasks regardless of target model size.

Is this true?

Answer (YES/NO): NO